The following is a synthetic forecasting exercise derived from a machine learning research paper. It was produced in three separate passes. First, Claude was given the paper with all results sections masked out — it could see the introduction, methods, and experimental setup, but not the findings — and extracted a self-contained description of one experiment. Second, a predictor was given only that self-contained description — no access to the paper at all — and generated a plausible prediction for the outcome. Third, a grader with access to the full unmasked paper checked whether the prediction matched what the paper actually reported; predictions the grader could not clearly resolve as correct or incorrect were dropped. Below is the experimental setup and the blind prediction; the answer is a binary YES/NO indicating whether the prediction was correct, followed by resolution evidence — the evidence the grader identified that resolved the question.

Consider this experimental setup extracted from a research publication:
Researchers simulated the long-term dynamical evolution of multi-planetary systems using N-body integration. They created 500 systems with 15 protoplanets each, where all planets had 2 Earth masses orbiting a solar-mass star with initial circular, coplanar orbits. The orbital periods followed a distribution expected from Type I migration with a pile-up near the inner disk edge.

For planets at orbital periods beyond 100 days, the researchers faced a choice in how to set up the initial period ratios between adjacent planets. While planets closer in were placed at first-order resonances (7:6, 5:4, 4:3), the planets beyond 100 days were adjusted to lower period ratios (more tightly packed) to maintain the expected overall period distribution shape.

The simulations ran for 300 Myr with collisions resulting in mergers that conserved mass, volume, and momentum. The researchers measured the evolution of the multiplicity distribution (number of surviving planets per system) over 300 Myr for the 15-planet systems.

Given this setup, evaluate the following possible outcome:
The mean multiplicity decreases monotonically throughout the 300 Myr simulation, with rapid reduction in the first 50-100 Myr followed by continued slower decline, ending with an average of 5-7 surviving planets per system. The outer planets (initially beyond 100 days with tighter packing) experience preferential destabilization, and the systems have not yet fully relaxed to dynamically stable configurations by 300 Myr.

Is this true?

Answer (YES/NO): NO